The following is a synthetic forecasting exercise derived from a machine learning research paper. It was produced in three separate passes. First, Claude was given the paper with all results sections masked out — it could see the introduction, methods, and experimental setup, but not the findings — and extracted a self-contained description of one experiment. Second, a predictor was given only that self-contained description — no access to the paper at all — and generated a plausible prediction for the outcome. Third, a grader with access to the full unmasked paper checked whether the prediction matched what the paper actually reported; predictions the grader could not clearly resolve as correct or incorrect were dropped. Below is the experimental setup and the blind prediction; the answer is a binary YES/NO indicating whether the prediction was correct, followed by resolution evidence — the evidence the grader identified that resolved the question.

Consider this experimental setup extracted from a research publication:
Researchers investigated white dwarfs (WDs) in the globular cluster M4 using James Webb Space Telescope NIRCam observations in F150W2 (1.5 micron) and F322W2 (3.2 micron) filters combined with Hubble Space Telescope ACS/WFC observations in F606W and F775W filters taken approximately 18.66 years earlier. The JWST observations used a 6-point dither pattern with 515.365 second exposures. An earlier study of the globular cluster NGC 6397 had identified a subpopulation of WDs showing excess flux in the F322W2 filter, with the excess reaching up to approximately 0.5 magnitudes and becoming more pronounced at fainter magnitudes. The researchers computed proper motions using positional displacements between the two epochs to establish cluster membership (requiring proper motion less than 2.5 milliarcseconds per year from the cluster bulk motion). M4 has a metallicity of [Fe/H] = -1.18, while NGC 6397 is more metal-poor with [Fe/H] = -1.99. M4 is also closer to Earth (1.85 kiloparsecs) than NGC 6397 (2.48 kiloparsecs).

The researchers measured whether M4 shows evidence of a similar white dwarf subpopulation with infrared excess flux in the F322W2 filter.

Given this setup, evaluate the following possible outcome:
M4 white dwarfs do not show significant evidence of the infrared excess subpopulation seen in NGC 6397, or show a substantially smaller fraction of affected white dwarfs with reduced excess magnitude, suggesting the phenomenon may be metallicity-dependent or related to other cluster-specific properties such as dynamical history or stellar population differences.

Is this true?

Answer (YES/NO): NO